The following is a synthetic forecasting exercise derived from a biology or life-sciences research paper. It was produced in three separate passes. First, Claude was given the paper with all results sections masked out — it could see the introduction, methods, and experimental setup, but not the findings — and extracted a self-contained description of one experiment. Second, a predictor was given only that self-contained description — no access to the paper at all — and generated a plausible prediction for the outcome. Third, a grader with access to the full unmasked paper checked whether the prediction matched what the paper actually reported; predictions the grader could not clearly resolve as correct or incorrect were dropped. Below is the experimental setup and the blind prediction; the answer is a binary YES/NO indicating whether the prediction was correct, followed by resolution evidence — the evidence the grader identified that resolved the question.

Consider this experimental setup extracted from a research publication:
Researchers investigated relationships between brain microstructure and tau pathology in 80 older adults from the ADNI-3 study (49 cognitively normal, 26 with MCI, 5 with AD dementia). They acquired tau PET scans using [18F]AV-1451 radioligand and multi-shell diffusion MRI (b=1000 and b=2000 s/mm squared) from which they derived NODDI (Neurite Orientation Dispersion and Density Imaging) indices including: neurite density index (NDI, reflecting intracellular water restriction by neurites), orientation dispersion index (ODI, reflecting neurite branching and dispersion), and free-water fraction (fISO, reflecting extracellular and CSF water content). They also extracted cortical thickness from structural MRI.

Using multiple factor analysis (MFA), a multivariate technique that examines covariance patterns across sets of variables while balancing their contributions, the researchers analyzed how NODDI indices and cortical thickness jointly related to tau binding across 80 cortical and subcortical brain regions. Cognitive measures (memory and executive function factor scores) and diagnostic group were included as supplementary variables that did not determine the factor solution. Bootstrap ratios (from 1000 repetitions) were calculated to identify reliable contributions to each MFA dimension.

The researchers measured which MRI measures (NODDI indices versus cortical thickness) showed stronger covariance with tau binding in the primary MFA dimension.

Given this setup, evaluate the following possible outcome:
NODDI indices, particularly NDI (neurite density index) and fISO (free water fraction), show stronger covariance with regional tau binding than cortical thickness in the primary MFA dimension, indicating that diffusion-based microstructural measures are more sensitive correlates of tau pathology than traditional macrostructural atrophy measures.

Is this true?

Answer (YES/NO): NO